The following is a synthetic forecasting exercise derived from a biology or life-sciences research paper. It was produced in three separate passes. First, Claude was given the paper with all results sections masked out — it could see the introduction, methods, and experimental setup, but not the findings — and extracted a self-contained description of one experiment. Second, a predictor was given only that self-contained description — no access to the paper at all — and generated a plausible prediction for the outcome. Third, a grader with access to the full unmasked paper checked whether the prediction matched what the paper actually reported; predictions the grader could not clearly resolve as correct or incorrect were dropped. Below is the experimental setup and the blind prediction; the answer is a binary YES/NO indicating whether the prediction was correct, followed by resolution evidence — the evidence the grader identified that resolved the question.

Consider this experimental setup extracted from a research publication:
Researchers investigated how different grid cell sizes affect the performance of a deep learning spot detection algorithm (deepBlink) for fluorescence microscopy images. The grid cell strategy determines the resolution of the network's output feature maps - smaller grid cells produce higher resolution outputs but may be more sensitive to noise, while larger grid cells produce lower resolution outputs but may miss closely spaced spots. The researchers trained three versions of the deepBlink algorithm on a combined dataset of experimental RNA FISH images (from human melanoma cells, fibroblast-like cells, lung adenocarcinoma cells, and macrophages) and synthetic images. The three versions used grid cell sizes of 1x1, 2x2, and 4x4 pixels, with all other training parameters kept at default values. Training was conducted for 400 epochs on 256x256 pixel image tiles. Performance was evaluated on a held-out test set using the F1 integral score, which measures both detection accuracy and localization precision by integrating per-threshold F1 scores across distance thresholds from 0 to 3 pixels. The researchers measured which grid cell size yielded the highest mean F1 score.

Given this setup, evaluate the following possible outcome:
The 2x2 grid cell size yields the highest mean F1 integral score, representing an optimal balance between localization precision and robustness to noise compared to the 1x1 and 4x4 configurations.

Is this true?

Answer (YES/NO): YES